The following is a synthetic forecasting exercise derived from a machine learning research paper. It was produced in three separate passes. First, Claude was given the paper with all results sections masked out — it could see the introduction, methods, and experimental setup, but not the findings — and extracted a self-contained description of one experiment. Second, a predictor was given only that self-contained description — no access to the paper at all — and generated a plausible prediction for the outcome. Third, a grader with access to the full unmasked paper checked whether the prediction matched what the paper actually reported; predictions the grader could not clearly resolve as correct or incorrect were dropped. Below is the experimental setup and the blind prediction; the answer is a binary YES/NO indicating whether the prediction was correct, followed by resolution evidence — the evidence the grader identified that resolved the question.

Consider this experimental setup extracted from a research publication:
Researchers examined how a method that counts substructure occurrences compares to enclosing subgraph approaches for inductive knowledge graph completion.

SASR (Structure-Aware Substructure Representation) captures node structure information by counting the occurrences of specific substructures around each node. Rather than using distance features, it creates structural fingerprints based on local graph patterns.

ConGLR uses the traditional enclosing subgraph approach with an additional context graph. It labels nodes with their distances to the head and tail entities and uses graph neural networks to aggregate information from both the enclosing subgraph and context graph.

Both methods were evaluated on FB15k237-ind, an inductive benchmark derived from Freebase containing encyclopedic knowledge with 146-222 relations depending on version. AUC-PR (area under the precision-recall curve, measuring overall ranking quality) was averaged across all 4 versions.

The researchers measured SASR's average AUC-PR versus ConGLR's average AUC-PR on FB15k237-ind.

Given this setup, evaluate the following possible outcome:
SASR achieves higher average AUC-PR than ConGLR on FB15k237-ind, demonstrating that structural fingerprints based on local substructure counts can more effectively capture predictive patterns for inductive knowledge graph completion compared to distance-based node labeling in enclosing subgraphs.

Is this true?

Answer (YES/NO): YES